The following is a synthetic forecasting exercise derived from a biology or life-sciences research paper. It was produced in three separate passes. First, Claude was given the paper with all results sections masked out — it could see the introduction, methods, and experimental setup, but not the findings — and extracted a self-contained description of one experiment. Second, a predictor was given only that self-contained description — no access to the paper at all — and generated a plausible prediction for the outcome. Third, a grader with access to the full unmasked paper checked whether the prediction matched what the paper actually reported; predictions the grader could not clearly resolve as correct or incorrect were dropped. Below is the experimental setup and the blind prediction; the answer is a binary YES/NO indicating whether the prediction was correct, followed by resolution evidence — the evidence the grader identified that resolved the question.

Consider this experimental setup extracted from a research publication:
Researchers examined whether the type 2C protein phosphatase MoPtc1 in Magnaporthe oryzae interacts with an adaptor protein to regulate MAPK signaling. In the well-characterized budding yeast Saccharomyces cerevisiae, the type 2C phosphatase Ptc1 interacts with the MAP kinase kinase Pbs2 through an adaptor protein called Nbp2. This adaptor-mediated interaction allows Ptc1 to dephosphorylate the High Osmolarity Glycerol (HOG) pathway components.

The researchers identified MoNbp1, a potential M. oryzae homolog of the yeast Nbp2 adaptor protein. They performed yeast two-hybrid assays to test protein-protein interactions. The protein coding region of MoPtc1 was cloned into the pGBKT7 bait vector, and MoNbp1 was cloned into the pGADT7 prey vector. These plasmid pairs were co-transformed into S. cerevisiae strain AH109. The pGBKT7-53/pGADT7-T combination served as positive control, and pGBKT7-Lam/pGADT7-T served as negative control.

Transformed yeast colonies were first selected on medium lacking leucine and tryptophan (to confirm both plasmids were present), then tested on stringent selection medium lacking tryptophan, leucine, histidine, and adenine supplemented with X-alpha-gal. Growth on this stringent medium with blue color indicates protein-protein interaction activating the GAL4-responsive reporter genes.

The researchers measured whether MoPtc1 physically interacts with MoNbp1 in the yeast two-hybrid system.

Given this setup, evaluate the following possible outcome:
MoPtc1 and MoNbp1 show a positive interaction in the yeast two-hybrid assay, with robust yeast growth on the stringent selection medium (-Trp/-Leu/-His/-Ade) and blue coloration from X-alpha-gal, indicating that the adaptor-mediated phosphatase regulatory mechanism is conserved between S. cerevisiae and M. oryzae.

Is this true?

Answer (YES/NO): YES